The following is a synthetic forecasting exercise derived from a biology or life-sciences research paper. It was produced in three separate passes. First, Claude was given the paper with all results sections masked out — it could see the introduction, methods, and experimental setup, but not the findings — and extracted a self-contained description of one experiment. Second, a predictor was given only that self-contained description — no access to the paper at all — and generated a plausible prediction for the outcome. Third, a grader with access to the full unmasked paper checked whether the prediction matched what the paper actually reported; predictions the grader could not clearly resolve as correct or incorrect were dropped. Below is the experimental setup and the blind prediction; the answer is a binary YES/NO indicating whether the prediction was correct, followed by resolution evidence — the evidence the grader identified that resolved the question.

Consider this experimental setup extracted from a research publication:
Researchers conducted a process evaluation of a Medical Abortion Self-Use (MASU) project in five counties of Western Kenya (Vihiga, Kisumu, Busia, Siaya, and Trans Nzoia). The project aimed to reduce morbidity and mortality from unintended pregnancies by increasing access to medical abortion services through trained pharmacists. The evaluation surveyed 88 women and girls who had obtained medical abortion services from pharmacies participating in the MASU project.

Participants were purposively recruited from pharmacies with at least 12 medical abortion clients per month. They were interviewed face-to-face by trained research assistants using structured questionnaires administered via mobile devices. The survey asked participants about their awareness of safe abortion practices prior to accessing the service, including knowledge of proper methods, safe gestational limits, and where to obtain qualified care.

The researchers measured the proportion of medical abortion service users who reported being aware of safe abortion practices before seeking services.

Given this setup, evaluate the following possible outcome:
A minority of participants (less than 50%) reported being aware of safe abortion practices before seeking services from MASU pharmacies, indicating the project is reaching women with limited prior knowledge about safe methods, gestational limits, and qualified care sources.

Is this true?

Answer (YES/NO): YES